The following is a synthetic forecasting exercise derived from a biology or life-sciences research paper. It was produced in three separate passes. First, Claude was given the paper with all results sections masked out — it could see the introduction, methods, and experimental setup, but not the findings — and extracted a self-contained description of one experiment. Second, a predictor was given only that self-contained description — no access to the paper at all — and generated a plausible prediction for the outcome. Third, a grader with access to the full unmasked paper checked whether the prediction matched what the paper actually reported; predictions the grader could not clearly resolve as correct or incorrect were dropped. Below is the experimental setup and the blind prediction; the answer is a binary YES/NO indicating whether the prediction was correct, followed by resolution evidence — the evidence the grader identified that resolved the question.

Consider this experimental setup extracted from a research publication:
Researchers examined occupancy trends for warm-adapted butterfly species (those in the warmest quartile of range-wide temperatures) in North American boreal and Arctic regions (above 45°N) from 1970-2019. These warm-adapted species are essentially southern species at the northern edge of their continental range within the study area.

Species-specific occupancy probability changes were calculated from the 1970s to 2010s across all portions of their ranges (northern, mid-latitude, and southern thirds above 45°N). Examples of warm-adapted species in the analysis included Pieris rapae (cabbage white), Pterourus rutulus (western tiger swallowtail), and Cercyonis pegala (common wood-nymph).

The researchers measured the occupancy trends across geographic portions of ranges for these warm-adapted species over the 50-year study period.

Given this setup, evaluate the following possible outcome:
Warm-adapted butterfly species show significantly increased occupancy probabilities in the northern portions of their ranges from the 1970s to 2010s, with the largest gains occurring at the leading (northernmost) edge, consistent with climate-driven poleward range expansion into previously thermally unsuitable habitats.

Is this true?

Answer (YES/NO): YES